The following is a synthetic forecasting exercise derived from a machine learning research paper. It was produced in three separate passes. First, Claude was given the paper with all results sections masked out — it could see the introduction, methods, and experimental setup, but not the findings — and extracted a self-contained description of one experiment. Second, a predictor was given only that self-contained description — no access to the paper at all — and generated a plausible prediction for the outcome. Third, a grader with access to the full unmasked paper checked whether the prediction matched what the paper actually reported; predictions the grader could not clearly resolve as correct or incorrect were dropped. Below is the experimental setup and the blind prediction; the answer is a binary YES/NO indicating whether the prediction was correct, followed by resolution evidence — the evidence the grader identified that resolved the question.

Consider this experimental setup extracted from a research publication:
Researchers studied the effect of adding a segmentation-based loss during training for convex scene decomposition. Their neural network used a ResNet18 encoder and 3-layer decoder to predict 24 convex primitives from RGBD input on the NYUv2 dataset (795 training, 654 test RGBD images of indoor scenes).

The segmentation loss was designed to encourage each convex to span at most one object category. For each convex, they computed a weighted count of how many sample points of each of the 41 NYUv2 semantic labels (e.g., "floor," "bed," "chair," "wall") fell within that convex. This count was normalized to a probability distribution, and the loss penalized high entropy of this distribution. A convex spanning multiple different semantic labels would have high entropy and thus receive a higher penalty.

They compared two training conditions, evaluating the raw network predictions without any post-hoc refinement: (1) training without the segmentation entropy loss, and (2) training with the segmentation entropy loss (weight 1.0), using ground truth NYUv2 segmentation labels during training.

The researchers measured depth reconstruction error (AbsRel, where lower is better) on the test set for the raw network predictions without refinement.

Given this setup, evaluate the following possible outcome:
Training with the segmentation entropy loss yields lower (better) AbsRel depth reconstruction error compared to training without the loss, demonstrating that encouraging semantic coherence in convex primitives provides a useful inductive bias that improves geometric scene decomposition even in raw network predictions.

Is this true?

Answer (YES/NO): NO